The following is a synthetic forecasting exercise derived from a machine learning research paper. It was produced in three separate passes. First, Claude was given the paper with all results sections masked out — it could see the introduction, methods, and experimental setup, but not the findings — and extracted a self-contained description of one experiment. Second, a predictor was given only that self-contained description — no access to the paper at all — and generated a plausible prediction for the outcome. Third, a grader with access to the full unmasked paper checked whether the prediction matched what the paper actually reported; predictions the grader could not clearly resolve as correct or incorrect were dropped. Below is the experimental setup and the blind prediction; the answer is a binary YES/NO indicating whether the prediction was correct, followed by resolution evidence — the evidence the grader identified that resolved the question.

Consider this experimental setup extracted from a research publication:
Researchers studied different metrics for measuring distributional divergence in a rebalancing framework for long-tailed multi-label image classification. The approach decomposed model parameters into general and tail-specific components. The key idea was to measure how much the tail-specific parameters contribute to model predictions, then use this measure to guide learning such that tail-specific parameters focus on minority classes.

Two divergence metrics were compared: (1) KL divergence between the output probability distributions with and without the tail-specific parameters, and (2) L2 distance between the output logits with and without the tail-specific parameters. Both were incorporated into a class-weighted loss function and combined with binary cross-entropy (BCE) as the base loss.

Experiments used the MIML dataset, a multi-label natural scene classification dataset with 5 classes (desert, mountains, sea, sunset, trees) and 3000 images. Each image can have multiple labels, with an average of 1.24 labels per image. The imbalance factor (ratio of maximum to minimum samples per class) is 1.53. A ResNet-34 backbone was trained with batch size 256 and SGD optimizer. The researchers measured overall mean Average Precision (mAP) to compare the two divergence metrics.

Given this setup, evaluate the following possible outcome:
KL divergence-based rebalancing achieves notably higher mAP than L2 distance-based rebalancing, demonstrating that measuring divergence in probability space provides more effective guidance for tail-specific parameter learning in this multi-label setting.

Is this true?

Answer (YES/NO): NO